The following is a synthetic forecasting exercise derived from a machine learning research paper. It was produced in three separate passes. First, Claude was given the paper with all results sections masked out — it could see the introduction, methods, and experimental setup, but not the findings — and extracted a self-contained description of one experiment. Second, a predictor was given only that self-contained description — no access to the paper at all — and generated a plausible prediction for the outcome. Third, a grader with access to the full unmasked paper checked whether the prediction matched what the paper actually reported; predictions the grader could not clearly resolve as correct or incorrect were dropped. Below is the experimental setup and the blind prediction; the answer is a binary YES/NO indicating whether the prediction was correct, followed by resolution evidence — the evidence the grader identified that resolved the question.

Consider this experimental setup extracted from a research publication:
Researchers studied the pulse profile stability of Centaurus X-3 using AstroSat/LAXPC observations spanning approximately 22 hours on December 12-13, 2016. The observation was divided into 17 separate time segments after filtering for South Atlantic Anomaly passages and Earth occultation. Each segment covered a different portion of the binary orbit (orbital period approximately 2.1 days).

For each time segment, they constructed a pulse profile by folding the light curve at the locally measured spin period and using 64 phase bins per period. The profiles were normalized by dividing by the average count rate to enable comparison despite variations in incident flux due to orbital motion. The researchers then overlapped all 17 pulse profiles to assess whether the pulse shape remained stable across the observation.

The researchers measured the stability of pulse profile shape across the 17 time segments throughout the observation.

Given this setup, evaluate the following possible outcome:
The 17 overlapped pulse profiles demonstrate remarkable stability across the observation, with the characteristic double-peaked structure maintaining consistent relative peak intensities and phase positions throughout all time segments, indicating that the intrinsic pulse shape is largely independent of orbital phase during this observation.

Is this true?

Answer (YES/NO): YES